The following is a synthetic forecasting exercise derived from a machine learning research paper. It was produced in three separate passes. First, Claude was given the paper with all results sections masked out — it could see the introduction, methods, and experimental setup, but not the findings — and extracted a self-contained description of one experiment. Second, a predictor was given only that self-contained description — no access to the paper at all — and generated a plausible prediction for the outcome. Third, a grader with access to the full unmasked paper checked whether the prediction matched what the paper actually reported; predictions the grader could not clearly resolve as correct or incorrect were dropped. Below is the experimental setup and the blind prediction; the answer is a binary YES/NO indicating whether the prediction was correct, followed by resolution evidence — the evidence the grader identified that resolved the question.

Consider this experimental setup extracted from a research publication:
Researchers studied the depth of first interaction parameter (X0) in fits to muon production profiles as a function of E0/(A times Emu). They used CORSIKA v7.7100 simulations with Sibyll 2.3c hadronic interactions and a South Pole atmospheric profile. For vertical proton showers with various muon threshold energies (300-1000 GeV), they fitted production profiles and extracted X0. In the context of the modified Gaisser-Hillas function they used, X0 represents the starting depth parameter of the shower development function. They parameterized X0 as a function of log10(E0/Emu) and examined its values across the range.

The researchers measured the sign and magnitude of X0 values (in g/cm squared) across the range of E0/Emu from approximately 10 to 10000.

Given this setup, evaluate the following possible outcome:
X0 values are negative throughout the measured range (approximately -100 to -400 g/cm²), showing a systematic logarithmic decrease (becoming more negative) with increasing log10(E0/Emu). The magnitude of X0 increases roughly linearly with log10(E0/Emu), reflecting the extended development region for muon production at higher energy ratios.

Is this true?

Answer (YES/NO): NO